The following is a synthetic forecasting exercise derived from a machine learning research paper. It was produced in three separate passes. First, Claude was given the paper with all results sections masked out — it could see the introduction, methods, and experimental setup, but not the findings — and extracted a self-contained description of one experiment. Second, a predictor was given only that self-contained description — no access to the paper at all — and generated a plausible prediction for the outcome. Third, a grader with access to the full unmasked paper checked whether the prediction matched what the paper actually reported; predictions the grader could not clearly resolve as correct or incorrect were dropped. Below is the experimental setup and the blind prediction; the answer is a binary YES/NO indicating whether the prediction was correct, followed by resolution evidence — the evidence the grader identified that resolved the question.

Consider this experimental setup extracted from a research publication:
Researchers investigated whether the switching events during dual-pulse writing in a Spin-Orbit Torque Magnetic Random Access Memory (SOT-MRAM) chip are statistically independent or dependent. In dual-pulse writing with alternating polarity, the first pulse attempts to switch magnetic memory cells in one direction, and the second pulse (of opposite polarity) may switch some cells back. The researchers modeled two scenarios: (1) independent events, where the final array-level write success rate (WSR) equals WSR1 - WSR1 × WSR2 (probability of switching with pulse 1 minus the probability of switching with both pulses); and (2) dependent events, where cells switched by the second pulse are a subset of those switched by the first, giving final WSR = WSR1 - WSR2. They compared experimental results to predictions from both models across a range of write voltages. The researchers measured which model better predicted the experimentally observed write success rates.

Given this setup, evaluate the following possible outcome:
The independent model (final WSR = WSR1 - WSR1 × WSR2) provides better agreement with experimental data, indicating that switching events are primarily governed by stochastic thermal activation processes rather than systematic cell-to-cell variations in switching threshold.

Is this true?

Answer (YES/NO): YES